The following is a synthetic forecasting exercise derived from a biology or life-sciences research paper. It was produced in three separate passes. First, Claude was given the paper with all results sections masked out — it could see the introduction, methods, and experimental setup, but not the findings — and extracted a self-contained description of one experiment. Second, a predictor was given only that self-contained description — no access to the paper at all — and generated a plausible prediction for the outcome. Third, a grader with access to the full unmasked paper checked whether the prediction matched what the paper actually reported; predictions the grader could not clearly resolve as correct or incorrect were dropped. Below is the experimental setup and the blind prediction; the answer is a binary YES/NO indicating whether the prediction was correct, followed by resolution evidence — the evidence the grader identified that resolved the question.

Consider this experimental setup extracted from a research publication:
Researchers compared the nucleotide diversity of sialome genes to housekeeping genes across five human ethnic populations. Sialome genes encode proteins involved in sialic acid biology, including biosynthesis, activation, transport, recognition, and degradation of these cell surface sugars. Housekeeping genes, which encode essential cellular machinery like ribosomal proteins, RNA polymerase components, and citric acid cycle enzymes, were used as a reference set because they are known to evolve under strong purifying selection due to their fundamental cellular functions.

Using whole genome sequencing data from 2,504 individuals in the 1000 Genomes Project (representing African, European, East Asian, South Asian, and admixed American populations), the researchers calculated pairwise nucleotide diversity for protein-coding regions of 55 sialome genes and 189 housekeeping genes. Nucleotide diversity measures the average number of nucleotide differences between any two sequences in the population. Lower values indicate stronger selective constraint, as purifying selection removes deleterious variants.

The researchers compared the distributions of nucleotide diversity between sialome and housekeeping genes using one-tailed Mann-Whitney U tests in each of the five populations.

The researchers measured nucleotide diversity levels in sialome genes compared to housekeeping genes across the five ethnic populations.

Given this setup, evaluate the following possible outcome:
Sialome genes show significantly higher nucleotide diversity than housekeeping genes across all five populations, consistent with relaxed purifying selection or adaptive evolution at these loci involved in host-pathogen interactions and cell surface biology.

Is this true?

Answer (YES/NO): NO